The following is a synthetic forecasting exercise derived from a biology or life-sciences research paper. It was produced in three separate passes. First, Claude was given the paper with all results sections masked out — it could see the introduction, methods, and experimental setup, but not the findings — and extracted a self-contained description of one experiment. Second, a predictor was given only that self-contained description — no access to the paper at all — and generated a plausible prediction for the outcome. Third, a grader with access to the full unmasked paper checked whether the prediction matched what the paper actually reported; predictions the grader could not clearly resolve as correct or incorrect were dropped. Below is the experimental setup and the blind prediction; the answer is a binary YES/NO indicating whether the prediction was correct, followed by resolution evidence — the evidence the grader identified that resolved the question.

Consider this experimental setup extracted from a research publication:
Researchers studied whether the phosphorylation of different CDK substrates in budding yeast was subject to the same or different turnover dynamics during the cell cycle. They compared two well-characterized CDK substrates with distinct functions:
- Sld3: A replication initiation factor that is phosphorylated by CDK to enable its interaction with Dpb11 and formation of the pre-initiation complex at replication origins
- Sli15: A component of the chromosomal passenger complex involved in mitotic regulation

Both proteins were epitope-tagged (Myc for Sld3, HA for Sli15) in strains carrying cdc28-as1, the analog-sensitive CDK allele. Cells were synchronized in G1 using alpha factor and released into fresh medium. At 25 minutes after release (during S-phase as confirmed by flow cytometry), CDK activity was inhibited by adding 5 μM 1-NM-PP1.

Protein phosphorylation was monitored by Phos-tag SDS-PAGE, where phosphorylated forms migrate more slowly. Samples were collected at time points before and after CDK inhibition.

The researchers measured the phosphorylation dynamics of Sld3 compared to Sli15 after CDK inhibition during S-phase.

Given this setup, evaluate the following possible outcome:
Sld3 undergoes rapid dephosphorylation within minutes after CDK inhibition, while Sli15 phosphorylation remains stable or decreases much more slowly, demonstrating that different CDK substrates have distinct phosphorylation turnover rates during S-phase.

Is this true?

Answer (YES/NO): YES